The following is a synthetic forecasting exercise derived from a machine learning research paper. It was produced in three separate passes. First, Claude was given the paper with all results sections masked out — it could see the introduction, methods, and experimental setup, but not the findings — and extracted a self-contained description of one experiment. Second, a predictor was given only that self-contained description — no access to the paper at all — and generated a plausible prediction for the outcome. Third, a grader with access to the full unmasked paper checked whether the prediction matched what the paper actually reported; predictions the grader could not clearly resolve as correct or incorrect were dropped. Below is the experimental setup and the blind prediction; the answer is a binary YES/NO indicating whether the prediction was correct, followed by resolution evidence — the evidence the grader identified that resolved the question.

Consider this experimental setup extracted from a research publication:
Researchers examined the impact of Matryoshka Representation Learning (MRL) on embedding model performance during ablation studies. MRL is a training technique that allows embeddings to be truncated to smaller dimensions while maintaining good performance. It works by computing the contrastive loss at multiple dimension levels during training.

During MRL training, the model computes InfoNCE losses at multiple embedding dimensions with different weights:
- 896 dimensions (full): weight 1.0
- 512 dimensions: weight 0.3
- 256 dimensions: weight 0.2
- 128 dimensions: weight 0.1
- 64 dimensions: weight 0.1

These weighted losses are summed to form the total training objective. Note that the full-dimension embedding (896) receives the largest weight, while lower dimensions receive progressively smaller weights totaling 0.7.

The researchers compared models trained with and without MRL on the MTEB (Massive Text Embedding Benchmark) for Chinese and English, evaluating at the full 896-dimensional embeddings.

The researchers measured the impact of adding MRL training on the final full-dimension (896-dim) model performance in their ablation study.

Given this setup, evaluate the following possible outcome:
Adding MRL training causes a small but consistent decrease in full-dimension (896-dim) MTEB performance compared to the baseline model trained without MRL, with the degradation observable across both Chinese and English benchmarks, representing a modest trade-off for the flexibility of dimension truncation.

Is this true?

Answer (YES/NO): NO